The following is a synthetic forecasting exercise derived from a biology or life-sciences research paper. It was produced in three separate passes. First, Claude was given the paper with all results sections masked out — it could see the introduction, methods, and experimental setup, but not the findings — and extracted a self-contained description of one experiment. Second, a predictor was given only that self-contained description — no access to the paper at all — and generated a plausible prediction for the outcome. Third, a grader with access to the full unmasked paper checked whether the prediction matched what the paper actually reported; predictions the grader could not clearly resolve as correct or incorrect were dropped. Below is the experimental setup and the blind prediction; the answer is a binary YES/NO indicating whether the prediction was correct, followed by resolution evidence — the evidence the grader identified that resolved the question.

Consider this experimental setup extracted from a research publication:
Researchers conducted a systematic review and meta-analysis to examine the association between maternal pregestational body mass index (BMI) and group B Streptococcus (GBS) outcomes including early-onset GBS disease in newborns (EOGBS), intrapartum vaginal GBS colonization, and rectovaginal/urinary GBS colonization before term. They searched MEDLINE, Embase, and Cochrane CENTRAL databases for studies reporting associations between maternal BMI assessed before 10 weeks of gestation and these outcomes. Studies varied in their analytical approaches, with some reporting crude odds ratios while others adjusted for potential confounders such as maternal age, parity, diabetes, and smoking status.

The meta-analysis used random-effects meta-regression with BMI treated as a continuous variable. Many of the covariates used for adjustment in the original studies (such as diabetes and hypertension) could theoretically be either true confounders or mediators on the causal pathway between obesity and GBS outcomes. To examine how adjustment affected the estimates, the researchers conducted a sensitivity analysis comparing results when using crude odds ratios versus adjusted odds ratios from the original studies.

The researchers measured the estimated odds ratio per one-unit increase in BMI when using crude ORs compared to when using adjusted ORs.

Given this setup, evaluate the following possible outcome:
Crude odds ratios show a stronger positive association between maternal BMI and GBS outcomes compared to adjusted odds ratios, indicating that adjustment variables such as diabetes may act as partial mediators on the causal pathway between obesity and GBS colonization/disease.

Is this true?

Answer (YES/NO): YES